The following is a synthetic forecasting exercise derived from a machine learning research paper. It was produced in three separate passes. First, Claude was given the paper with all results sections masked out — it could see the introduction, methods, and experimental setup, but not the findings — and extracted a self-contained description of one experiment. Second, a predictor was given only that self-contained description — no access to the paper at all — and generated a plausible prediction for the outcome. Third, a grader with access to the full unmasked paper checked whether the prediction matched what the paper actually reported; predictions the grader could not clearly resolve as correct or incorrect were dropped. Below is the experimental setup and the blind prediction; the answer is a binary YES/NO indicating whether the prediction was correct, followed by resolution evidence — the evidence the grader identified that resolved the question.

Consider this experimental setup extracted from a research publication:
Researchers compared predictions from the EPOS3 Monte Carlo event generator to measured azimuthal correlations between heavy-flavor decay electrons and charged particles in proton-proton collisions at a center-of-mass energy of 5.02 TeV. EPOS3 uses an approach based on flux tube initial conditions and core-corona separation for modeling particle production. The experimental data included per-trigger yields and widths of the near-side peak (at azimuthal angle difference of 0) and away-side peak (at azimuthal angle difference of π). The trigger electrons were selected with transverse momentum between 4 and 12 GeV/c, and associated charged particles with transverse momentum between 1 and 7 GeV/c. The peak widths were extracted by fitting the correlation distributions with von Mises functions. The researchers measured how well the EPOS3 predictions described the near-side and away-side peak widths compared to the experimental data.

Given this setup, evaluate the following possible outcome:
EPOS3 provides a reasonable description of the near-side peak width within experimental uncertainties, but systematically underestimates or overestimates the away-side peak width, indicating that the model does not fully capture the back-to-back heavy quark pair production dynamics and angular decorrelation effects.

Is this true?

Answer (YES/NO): NO